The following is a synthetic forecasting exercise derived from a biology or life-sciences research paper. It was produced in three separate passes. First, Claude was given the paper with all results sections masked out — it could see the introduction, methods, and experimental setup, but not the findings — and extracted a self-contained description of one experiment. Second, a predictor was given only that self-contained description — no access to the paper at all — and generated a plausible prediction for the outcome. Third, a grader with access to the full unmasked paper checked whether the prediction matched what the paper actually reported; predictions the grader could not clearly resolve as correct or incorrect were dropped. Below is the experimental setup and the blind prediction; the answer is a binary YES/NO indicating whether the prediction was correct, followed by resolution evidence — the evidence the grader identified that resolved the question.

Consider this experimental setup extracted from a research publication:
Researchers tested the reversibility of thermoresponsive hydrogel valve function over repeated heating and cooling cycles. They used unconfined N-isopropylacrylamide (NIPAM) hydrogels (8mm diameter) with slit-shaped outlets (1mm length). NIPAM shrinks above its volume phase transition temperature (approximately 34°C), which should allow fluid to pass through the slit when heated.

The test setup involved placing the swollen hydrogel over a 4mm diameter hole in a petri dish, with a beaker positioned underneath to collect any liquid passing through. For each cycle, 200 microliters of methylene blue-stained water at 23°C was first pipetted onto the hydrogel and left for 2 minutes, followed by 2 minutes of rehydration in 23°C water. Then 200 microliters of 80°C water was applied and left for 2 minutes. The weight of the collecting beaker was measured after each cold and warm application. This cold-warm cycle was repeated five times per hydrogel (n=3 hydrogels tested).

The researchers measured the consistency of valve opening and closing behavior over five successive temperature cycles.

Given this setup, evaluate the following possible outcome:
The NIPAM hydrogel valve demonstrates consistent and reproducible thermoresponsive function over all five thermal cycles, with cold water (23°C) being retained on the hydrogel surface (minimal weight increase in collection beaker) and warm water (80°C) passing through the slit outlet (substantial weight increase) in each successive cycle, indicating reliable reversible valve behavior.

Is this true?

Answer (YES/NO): YES